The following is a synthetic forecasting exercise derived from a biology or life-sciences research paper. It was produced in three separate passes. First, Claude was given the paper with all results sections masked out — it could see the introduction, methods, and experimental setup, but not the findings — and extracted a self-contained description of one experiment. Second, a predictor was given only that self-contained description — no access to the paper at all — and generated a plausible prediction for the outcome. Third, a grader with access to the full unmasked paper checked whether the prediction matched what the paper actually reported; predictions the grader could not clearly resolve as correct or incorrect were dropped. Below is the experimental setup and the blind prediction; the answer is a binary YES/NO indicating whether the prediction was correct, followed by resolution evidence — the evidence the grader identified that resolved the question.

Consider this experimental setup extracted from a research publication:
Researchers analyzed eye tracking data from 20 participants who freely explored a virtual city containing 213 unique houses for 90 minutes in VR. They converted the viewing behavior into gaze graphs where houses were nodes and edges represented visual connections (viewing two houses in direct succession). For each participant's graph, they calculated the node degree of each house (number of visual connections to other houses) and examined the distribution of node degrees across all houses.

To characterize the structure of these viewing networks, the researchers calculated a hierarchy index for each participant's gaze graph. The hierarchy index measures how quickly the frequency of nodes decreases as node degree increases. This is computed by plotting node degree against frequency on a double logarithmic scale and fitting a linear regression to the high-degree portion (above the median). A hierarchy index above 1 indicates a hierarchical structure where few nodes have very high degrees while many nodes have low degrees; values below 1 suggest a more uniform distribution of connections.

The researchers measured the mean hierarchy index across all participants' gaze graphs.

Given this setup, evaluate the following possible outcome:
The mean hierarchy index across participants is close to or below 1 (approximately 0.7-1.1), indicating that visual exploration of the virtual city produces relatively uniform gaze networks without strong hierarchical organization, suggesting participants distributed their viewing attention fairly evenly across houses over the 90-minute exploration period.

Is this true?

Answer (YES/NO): NO